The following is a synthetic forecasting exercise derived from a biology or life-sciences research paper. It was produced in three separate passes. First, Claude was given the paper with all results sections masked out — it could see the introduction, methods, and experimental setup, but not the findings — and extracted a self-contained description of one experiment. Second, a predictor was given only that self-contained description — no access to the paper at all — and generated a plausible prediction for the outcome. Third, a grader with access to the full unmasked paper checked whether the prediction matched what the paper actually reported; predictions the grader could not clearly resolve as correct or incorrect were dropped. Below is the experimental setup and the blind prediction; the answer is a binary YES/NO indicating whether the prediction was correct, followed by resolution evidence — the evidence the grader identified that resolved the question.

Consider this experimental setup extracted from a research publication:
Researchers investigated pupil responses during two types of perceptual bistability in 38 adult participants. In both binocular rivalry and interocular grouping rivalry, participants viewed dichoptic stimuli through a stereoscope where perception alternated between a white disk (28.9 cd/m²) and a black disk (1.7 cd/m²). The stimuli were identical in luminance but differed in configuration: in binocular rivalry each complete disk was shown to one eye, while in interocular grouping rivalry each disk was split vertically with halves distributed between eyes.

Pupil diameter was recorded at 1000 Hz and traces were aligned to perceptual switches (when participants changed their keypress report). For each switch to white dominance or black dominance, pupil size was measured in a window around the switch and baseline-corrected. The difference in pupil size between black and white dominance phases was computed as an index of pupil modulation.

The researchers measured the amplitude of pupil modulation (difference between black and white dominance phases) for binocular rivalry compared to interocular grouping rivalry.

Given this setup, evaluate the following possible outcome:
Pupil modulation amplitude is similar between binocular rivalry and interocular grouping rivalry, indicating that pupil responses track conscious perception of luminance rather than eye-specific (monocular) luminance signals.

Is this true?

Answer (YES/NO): YES